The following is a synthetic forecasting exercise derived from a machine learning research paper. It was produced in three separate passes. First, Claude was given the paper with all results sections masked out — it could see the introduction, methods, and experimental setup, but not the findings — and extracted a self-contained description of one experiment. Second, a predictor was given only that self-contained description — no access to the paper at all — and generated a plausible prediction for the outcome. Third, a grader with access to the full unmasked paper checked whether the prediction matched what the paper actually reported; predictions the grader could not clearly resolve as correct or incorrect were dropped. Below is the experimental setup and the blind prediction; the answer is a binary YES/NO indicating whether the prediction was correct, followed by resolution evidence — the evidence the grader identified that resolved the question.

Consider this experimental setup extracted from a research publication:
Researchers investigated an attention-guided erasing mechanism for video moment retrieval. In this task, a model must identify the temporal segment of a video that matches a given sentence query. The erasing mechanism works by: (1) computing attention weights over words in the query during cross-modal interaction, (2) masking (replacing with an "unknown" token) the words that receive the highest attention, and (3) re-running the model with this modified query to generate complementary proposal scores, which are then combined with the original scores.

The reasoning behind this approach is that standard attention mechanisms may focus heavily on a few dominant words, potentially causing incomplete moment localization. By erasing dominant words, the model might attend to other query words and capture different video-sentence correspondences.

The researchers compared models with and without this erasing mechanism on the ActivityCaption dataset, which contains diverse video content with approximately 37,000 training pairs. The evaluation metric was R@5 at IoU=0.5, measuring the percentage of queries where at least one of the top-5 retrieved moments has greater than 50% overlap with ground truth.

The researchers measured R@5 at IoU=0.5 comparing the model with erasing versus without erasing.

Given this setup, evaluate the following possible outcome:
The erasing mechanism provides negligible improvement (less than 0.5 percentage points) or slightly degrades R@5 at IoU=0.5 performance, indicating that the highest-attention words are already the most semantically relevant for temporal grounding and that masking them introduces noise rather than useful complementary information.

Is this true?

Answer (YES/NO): NO